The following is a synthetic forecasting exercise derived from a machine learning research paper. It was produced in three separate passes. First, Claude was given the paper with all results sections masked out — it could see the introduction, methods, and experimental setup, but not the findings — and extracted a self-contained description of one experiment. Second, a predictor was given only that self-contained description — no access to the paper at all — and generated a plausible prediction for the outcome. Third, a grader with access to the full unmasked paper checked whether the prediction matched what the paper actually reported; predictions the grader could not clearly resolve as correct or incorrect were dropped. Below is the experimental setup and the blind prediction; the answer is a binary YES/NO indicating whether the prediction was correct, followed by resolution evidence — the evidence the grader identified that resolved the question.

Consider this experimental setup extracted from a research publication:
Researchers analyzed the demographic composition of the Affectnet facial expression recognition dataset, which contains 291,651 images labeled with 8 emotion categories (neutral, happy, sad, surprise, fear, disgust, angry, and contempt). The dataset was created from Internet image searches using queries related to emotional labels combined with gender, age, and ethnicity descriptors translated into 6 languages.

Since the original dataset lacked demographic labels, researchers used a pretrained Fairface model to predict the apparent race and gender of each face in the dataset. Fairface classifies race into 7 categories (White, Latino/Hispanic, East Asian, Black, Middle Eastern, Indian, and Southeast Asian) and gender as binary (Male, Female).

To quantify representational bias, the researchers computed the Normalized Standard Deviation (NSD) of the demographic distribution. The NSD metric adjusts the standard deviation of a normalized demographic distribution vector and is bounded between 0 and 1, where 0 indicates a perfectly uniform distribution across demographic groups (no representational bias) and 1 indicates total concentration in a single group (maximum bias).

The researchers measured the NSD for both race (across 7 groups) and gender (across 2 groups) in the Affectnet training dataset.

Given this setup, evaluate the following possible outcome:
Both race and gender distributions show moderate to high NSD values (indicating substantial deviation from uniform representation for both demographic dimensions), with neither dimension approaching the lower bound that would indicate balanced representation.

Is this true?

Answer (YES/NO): NO